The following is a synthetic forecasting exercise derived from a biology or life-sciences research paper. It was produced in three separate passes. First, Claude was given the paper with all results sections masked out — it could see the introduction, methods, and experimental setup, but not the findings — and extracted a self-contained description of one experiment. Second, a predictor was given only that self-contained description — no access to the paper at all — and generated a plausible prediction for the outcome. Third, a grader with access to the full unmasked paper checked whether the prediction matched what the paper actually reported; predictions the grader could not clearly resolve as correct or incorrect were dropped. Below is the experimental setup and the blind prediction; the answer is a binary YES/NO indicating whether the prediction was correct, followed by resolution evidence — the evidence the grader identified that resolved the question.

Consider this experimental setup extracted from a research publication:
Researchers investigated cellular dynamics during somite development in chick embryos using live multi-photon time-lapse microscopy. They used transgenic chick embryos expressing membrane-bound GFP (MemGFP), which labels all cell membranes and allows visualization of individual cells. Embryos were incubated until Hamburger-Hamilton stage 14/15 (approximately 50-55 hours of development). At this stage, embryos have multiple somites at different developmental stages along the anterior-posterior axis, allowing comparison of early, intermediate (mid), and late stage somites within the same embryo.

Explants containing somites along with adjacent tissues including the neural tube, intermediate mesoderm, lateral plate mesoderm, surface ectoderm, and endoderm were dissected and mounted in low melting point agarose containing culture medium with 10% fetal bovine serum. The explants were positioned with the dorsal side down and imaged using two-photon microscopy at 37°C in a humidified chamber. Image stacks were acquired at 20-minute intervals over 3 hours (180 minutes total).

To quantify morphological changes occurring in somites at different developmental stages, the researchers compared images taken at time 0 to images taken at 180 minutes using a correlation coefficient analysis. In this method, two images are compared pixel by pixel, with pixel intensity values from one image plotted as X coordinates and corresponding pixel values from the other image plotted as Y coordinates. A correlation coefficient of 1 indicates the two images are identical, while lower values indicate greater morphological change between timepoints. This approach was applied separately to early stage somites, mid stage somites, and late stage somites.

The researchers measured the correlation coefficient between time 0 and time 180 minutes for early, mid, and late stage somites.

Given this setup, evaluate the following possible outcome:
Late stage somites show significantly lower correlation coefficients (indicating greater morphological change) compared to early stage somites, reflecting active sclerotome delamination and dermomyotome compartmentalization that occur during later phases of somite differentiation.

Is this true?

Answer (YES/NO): NO